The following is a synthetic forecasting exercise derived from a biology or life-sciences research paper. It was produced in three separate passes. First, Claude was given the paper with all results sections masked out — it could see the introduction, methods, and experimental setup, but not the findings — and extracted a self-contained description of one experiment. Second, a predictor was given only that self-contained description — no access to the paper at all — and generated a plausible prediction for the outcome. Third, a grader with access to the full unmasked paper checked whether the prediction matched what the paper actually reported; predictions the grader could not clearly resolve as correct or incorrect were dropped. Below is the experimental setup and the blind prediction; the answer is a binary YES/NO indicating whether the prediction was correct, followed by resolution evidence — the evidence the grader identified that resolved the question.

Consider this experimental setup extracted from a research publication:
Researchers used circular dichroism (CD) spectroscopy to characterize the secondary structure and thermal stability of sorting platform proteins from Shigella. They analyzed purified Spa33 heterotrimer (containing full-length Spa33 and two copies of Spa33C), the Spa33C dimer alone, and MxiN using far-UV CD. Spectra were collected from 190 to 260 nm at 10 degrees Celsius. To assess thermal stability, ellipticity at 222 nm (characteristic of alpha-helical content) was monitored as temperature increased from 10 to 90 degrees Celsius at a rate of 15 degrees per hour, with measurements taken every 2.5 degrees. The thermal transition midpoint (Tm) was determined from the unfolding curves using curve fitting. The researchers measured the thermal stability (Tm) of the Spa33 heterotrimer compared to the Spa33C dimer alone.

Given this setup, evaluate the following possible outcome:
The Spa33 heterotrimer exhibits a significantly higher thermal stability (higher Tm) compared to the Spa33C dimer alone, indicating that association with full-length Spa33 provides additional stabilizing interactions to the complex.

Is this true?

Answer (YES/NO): NO